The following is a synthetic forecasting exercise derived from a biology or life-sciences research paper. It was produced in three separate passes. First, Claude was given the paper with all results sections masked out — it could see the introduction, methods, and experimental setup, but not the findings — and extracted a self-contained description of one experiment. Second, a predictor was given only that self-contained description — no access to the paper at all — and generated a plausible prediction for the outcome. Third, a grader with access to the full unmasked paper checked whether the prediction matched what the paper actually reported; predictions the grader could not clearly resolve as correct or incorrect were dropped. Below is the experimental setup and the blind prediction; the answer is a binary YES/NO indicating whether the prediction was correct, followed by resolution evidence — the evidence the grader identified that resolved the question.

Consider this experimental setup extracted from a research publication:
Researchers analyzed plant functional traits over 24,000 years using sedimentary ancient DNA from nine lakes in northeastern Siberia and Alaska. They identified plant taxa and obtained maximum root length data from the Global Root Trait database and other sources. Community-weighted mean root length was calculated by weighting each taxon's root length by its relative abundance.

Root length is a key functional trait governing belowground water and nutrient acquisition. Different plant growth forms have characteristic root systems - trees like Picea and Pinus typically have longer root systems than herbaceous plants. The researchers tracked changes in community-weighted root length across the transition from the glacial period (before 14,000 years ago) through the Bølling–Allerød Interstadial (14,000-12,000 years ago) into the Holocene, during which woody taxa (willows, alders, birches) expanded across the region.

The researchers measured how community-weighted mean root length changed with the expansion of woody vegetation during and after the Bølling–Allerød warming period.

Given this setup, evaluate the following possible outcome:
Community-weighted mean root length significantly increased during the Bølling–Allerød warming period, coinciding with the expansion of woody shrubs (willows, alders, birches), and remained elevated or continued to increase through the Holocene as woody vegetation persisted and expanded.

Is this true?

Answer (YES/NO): YES